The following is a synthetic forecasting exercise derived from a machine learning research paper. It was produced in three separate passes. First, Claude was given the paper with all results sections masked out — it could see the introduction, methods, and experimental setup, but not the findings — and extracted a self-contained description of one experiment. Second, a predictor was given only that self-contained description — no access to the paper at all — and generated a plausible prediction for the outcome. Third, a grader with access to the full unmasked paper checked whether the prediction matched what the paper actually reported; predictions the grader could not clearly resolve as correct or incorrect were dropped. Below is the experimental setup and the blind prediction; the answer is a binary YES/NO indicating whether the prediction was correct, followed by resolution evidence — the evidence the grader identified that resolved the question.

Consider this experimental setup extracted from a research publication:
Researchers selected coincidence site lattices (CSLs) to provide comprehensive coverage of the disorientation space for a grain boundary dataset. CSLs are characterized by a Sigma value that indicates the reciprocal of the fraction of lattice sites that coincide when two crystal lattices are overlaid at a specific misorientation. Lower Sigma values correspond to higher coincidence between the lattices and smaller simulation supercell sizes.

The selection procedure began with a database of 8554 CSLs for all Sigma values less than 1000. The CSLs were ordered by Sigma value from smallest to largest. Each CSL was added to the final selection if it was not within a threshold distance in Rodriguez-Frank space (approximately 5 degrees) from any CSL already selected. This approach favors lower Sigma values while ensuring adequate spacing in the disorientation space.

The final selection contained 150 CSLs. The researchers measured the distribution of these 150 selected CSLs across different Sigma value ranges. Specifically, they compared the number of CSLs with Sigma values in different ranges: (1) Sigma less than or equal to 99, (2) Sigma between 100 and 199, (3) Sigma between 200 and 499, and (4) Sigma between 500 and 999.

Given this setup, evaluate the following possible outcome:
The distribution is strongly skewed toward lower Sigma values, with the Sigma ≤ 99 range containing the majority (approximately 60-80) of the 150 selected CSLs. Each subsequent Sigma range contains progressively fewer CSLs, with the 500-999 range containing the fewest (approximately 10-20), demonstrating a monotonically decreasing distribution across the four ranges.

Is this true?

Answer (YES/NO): NO